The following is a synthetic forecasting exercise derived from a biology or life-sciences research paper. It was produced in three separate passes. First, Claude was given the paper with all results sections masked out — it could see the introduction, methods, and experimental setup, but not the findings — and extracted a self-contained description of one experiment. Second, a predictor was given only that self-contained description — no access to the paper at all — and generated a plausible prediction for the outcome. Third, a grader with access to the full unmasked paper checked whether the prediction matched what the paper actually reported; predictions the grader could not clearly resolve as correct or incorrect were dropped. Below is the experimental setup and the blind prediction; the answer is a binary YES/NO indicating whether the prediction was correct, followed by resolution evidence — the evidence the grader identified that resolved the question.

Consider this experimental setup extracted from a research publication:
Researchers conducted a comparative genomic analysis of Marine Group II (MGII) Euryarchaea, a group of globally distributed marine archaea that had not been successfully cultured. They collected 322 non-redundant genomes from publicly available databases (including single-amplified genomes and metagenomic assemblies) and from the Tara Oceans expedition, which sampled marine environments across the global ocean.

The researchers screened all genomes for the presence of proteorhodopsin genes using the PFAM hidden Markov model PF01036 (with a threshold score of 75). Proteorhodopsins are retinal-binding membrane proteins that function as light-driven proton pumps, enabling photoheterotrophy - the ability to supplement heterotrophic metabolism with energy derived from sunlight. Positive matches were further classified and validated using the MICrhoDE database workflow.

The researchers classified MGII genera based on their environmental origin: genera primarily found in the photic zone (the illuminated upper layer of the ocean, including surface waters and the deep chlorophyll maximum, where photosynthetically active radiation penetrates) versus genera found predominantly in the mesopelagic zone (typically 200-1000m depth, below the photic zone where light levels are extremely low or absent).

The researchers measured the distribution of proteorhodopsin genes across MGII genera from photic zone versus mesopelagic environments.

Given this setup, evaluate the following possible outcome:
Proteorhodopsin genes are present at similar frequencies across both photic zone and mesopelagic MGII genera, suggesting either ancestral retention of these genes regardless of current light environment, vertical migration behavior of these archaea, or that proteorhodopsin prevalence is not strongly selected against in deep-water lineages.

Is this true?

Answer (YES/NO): NO